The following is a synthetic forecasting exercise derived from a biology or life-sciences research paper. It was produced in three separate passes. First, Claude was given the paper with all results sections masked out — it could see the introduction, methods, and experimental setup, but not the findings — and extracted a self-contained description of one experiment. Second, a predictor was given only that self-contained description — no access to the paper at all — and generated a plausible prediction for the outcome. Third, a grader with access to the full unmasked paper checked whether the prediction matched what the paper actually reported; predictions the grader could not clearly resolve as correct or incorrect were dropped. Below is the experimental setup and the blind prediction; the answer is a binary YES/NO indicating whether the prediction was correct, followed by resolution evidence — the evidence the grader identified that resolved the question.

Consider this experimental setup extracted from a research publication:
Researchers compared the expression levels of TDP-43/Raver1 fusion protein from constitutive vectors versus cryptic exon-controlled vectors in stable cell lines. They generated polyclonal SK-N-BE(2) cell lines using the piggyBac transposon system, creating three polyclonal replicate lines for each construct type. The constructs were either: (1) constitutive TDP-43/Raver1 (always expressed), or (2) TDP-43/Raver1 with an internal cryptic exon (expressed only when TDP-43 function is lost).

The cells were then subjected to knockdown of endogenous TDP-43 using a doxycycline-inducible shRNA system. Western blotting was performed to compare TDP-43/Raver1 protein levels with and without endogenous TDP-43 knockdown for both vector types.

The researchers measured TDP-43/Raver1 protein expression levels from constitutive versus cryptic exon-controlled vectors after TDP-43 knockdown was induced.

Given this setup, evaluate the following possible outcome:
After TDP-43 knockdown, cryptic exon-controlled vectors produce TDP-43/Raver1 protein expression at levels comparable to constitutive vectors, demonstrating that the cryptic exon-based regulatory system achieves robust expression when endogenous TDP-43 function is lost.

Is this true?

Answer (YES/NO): NO